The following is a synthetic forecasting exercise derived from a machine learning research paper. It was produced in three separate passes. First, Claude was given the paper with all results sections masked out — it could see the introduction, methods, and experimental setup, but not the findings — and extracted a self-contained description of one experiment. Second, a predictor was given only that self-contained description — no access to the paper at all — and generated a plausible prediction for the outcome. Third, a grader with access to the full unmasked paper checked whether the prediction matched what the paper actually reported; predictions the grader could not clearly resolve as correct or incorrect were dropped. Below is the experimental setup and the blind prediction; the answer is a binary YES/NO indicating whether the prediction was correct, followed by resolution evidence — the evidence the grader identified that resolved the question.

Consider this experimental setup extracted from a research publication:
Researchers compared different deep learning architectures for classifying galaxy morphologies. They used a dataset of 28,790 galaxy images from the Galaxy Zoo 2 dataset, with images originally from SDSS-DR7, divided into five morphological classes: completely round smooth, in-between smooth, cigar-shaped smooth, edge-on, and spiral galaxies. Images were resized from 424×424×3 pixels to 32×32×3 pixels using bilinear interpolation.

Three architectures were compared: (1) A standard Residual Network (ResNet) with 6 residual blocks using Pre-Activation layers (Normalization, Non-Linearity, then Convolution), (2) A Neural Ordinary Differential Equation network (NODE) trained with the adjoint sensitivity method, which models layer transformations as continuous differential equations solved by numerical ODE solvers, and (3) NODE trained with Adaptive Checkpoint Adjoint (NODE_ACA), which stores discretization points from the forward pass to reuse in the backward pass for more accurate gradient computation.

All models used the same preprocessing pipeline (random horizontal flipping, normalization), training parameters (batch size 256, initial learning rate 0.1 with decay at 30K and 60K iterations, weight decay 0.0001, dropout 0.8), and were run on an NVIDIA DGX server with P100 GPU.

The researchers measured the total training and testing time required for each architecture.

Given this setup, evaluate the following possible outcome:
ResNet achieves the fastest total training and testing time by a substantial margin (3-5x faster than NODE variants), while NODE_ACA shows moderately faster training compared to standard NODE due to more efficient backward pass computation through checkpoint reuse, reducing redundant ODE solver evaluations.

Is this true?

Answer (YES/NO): NO